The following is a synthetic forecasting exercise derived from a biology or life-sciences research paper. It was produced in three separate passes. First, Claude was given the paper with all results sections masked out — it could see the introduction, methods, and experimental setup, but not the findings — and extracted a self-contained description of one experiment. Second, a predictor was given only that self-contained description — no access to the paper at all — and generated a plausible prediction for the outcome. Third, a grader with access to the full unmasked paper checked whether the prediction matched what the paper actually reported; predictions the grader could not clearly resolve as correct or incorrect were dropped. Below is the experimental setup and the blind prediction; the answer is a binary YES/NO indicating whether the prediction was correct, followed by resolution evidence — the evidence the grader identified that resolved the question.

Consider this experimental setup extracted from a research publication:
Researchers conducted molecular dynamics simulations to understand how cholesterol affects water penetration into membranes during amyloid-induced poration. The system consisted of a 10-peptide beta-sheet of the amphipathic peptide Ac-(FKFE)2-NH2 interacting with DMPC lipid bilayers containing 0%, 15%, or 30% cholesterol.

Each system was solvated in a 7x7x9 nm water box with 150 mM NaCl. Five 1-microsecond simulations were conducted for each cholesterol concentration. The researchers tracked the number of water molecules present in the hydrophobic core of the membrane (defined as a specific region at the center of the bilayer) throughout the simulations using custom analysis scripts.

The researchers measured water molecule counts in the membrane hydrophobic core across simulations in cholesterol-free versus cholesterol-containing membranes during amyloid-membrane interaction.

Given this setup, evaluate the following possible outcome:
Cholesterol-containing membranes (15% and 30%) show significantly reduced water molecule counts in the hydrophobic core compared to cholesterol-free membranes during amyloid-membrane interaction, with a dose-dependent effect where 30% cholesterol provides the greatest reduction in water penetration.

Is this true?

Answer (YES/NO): YES